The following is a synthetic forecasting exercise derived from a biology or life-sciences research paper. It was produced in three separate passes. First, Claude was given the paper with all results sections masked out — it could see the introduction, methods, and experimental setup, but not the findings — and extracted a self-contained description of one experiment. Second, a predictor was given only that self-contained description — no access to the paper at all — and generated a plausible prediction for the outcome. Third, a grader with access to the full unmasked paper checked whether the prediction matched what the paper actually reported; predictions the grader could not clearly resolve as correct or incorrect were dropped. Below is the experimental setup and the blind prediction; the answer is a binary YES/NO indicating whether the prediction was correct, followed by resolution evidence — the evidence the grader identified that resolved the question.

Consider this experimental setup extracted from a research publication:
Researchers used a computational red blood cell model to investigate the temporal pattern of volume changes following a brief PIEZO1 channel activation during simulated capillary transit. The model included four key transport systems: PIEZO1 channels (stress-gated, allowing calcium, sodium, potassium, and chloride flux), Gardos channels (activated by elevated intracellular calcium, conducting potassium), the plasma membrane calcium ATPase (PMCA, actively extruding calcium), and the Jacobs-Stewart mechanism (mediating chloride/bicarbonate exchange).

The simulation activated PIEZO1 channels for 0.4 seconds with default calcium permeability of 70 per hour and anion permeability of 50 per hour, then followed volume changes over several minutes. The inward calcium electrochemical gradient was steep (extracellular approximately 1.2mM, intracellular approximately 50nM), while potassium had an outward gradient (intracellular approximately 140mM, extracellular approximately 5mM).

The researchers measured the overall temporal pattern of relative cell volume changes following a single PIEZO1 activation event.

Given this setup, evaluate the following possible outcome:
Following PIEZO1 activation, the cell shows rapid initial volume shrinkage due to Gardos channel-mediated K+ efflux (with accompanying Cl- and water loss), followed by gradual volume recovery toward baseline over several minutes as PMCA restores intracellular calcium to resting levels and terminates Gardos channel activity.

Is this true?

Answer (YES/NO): NO